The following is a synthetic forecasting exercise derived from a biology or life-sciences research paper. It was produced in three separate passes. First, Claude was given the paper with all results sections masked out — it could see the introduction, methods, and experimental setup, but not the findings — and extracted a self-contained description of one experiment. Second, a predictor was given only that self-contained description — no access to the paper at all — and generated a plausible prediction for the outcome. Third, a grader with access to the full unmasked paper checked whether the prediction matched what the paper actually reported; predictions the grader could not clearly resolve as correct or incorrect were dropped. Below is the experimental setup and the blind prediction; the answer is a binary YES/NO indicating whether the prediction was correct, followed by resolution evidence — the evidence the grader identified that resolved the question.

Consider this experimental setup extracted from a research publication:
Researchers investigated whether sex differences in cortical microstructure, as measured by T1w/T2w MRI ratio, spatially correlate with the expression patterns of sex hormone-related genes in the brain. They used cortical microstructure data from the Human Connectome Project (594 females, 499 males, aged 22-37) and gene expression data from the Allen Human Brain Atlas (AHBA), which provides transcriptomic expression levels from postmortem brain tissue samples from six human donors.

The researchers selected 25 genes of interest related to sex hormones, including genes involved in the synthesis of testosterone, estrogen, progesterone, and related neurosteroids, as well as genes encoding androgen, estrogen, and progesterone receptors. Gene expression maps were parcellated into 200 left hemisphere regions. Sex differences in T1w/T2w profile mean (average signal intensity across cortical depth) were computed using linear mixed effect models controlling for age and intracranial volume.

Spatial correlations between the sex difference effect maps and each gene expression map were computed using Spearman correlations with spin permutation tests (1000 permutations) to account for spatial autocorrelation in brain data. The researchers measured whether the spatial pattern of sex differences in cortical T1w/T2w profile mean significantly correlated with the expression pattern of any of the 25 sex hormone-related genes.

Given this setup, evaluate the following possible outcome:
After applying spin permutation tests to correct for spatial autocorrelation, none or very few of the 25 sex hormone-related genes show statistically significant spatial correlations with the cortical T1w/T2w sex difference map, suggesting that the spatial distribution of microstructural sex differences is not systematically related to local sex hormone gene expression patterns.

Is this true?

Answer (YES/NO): YES